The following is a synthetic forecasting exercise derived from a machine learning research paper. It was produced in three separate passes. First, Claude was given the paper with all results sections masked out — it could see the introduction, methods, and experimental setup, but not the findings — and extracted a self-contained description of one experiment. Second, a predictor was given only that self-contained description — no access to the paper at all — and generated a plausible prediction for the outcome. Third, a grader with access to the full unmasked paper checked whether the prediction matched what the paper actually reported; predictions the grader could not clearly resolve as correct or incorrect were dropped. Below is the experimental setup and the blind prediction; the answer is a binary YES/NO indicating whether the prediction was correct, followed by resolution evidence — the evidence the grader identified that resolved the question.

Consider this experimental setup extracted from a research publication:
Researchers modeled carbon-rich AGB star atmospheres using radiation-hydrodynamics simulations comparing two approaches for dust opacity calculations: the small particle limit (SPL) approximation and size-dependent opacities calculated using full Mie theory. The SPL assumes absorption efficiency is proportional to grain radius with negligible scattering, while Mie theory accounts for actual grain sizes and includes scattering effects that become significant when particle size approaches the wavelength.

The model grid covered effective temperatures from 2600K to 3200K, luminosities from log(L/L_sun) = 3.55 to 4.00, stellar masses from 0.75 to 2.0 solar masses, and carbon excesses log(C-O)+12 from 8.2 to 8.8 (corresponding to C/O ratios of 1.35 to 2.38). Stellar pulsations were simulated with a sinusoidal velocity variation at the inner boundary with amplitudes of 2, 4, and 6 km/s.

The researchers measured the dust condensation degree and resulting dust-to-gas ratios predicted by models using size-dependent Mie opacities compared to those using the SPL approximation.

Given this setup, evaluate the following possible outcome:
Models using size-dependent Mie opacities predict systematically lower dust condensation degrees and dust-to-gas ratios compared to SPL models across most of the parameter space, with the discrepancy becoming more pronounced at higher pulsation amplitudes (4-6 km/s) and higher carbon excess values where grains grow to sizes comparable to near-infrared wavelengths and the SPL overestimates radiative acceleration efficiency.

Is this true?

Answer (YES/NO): NO